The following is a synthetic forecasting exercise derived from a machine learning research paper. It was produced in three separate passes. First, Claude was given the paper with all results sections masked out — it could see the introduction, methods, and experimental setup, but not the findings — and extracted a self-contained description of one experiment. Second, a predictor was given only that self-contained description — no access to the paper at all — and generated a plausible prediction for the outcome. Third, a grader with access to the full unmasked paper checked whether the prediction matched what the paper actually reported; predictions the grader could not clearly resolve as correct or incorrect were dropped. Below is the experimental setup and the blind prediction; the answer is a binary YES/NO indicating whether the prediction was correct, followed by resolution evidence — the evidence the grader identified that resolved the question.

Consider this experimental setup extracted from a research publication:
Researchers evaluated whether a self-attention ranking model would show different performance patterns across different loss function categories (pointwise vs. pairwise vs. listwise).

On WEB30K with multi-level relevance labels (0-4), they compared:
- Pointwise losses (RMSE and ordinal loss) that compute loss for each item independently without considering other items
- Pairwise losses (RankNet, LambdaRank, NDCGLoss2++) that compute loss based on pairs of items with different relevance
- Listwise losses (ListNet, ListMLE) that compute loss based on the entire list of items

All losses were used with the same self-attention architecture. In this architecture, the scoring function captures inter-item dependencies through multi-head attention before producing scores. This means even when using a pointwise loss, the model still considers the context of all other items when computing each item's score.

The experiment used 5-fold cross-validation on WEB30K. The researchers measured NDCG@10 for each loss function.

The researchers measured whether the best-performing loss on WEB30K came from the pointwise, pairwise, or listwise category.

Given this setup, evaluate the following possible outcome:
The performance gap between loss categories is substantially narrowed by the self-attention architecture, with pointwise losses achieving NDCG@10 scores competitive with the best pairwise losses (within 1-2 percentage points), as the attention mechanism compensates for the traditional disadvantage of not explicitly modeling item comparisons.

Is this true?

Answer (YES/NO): YES